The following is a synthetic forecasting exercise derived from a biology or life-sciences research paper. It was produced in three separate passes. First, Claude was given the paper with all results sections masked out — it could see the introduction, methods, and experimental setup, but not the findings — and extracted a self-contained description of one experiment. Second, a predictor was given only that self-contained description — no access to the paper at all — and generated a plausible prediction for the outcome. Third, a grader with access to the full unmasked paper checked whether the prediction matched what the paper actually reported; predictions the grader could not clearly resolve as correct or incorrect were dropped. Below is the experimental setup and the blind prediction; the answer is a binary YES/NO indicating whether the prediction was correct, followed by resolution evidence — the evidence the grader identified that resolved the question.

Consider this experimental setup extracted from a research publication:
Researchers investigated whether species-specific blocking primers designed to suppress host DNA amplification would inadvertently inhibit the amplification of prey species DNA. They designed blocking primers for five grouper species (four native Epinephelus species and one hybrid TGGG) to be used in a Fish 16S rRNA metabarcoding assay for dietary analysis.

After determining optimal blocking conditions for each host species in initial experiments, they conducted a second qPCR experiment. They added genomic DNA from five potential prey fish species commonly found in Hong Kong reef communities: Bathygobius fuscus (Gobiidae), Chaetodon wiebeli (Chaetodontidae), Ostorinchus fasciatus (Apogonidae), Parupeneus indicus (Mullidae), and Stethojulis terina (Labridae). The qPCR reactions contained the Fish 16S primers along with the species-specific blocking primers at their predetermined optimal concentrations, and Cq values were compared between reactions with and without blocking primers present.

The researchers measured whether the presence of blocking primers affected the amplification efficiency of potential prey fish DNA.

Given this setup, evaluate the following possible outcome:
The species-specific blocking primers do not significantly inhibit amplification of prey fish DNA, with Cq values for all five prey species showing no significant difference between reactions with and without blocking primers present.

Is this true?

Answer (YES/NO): YES